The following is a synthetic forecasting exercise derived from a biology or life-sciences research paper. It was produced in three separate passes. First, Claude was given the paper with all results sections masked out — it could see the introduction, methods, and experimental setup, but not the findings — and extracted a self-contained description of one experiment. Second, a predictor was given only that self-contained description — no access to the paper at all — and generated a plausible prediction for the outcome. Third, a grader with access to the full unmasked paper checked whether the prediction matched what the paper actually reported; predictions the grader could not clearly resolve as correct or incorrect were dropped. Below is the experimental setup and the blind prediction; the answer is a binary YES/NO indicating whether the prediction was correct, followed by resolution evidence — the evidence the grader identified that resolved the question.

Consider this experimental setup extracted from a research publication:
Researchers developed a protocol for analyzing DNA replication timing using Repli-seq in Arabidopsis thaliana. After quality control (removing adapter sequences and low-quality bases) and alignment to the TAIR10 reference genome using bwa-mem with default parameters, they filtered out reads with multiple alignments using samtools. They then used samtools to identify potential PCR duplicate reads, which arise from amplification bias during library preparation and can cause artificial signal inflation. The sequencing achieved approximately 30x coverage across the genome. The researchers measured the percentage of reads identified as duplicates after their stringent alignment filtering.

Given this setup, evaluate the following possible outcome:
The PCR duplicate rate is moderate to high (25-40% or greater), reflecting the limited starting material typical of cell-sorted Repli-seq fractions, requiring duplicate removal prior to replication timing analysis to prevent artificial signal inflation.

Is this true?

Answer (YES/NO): NO